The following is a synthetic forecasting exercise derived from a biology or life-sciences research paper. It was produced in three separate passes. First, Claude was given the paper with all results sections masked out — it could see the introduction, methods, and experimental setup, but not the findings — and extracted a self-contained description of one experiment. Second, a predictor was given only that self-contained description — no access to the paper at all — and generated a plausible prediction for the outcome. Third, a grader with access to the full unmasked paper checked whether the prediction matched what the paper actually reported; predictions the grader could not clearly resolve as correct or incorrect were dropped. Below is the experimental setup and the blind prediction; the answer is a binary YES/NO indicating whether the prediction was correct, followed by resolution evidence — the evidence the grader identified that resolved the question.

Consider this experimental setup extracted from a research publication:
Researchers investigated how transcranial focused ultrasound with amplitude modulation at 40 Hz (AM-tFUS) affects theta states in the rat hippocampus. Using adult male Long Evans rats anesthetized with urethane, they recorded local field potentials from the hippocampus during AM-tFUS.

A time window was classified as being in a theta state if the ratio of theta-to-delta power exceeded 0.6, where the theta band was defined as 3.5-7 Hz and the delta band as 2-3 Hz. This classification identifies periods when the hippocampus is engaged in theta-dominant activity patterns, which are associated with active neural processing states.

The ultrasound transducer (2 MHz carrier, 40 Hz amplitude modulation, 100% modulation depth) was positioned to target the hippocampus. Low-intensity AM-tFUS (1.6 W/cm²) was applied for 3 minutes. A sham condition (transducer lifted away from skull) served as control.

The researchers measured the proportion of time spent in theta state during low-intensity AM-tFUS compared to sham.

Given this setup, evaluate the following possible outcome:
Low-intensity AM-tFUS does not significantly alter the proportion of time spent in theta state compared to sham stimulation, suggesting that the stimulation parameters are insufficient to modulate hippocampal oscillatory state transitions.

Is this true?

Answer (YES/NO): NO